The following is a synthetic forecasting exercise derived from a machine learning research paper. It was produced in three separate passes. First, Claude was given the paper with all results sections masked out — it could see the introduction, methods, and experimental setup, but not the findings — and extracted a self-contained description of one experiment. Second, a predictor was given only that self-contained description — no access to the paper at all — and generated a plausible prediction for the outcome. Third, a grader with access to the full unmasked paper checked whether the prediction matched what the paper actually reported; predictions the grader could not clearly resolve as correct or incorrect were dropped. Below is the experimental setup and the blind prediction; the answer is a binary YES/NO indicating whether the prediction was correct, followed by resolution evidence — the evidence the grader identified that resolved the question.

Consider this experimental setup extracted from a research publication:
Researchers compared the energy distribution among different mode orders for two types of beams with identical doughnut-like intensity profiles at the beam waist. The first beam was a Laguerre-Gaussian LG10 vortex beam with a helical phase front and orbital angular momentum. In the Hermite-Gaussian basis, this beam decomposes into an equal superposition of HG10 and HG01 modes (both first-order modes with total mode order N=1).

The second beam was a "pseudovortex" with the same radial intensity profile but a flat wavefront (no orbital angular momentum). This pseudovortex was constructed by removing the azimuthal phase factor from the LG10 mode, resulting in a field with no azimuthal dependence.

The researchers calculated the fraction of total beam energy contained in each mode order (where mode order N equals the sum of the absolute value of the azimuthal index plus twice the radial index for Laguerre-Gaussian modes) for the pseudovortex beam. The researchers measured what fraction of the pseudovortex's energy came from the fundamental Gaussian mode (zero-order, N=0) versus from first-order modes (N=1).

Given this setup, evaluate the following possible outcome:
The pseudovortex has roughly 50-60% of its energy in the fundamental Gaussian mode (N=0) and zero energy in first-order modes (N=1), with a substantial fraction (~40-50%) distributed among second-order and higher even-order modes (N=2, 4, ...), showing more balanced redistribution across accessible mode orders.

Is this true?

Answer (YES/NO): NO